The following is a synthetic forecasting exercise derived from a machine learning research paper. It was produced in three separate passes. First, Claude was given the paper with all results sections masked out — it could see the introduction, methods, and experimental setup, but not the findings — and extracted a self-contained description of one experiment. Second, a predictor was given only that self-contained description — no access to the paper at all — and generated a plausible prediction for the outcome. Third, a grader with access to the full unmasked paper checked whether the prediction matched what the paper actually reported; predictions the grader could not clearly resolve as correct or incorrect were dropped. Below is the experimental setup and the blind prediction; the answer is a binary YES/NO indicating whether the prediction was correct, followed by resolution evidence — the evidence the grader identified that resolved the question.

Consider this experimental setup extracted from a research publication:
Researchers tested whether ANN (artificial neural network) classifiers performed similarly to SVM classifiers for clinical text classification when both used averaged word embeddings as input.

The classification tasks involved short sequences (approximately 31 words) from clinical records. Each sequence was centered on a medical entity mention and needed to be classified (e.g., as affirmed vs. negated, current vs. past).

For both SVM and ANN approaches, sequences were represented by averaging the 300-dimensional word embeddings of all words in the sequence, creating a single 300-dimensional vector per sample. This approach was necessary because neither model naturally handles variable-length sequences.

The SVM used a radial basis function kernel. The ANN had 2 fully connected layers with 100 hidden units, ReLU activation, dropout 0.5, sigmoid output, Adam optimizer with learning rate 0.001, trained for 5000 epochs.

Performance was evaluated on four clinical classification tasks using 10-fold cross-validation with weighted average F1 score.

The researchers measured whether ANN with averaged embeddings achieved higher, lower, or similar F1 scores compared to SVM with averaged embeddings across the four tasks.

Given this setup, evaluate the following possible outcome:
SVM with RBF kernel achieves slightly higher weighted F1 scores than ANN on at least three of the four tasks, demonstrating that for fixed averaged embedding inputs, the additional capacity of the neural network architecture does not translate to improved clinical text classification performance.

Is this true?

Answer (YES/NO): NO